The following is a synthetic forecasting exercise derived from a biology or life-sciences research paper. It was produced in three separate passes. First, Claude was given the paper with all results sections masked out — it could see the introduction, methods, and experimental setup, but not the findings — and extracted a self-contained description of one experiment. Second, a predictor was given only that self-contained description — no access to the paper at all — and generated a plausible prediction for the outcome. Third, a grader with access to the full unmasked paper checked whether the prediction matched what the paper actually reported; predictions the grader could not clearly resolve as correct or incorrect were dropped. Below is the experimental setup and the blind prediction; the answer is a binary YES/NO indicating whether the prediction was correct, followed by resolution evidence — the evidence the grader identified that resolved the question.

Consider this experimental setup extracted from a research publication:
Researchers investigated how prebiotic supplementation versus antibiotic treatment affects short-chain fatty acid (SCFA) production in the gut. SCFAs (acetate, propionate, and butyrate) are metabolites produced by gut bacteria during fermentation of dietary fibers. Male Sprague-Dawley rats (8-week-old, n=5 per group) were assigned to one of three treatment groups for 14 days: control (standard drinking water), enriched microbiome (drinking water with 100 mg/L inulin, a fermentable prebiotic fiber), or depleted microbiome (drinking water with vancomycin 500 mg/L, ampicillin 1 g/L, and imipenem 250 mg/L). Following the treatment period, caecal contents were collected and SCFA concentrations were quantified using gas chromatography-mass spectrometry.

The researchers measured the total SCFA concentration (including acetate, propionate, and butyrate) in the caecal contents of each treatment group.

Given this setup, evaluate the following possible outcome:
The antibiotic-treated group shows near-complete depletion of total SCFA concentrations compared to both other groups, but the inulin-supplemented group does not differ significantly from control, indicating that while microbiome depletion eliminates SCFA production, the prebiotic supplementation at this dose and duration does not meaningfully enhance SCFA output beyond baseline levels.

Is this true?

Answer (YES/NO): NO